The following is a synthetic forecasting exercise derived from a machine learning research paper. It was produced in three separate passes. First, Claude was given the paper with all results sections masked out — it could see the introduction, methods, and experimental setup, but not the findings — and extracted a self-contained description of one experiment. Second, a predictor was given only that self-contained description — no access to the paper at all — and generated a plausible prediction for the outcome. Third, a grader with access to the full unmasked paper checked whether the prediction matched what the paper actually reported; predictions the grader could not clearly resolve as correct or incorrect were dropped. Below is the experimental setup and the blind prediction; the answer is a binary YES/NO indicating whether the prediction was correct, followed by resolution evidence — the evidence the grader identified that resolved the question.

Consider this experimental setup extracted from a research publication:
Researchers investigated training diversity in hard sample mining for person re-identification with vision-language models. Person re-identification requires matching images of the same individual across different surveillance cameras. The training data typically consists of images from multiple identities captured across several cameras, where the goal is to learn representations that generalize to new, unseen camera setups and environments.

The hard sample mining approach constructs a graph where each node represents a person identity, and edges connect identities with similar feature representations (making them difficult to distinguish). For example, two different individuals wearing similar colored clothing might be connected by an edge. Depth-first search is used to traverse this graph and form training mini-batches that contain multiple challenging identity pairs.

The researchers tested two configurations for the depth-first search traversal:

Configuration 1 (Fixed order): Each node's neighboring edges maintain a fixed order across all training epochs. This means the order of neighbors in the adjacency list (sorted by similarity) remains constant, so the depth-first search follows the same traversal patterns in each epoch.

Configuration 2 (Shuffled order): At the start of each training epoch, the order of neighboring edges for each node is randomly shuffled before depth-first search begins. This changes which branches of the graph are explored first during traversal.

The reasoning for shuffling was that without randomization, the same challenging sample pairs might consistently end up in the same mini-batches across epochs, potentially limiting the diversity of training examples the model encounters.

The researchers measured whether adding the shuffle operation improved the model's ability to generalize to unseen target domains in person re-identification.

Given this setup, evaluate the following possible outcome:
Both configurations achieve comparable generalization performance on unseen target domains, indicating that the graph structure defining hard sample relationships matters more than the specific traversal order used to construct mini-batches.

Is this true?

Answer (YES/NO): NO